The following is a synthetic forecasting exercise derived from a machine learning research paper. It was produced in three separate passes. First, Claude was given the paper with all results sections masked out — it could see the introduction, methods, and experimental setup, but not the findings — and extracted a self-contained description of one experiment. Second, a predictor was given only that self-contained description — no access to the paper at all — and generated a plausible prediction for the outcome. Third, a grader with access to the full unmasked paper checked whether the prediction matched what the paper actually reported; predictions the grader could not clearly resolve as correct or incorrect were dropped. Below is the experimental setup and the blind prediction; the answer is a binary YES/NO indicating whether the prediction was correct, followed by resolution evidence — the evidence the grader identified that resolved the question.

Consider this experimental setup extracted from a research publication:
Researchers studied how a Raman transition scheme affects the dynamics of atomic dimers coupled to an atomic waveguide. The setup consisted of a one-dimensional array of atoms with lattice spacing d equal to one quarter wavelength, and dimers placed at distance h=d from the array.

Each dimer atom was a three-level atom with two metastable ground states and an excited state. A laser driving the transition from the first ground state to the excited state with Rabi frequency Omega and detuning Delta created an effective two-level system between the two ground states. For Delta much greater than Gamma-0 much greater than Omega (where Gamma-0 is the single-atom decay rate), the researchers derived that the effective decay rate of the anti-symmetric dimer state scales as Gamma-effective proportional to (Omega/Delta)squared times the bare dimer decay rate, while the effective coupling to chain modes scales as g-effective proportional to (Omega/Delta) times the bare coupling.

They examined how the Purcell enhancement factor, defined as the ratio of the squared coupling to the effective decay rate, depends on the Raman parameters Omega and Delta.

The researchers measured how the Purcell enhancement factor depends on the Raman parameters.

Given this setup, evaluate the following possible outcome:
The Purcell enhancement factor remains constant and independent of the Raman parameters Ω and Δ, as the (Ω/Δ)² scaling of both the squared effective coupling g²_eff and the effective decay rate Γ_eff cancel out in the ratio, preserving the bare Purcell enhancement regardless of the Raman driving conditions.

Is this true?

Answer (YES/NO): YES